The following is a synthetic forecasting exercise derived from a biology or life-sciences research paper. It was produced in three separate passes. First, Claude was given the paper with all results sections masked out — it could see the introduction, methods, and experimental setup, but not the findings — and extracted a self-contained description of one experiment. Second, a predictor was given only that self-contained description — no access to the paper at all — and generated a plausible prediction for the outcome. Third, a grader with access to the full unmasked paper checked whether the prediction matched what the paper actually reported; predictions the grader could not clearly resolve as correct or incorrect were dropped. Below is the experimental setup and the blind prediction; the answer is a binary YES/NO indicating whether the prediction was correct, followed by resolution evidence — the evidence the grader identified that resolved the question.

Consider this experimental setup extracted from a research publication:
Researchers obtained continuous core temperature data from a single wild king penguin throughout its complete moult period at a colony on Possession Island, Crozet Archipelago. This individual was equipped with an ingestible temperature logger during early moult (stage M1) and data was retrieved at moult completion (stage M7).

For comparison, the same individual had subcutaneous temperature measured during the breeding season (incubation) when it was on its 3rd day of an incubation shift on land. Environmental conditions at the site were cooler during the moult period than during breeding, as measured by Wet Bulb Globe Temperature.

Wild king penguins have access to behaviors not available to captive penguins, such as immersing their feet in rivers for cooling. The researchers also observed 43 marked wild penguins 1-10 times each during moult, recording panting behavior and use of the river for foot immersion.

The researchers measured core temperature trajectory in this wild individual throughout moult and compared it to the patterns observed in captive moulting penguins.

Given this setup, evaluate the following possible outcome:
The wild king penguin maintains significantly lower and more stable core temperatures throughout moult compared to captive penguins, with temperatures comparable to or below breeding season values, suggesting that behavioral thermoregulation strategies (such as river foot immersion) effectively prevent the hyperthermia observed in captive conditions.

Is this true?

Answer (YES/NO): NO